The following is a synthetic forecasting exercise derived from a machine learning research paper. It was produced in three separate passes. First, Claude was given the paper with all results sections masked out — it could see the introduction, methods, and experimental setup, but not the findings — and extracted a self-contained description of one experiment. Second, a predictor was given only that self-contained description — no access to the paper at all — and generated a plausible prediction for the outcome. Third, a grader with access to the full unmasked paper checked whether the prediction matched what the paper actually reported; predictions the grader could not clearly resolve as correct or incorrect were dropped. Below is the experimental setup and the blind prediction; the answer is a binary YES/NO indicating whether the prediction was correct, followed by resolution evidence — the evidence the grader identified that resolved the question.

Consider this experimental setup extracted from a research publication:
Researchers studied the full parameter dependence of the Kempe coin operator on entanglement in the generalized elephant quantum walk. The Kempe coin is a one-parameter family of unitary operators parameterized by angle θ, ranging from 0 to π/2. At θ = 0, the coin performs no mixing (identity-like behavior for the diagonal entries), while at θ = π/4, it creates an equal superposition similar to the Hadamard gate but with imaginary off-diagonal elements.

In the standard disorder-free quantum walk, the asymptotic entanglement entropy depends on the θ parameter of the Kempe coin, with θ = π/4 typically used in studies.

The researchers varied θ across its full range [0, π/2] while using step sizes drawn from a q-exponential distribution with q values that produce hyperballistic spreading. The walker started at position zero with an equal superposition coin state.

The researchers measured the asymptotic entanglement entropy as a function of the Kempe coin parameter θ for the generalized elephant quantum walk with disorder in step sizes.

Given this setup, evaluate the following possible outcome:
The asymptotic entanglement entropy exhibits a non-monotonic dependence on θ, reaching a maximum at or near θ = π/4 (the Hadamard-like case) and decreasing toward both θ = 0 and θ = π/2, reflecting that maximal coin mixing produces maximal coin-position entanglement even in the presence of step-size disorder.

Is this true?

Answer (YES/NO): NO